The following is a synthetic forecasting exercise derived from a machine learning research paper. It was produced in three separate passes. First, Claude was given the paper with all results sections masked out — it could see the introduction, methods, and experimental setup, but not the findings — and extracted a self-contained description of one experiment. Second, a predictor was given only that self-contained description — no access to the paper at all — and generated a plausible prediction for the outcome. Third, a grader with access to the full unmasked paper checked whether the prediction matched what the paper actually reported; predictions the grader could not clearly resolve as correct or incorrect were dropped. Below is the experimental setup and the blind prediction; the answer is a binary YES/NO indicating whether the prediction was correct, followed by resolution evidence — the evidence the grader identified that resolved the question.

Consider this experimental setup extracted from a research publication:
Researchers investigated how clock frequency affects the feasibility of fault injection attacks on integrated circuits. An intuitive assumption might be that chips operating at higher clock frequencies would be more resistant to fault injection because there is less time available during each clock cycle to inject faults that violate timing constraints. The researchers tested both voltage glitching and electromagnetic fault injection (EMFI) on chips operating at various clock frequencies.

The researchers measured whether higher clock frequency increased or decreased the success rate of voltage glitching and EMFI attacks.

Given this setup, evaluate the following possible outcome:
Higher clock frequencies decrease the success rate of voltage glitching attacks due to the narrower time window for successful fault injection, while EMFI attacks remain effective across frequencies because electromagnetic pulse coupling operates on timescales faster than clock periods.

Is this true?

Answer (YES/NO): NO